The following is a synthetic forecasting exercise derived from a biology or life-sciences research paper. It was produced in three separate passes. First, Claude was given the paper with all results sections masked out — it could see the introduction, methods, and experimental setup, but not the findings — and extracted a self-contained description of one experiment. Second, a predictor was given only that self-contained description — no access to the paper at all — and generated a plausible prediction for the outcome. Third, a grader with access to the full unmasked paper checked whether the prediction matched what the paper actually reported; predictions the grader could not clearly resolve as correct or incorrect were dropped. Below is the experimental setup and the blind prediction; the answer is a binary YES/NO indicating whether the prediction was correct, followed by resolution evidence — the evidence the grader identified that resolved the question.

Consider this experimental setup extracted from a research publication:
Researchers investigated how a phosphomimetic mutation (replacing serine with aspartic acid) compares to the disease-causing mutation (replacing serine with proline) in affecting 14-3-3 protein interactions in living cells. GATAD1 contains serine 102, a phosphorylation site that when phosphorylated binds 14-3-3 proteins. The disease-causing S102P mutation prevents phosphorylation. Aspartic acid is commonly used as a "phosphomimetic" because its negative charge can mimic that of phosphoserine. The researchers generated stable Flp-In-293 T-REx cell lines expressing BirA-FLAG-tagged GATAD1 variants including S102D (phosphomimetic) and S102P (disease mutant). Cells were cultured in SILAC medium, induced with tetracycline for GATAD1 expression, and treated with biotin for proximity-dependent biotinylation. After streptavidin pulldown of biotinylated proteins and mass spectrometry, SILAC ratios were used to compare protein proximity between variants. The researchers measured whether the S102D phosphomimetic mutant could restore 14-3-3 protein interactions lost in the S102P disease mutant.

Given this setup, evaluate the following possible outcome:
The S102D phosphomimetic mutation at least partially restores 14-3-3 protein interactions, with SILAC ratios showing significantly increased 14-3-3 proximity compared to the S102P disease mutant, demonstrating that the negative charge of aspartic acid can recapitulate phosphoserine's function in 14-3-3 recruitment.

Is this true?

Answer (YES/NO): NO